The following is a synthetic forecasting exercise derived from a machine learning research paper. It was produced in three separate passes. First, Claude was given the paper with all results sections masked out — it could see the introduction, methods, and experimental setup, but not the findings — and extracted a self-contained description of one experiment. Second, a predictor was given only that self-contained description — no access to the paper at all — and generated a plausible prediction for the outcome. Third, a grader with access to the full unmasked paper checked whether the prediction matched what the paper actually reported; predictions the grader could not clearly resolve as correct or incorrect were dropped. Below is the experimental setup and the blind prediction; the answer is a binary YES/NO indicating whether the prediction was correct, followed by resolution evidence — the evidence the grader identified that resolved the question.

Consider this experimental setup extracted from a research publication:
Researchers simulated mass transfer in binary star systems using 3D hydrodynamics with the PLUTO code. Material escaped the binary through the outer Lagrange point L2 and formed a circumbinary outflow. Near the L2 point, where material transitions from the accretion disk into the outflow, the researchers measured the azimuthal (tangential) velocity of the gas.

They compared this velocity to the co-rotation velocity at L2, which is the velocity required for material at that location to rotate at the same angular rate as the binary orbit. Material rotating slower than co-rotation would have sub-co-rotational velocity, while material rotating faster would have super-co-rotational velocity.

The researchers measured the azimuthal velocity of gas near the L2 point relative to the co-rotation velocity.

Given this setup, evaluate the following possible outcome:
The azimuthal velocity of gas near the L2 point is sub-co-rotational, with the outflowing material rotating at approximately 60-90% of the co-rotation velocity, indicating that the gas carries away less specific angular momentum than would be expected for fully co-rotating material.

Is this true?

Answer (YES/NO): NO